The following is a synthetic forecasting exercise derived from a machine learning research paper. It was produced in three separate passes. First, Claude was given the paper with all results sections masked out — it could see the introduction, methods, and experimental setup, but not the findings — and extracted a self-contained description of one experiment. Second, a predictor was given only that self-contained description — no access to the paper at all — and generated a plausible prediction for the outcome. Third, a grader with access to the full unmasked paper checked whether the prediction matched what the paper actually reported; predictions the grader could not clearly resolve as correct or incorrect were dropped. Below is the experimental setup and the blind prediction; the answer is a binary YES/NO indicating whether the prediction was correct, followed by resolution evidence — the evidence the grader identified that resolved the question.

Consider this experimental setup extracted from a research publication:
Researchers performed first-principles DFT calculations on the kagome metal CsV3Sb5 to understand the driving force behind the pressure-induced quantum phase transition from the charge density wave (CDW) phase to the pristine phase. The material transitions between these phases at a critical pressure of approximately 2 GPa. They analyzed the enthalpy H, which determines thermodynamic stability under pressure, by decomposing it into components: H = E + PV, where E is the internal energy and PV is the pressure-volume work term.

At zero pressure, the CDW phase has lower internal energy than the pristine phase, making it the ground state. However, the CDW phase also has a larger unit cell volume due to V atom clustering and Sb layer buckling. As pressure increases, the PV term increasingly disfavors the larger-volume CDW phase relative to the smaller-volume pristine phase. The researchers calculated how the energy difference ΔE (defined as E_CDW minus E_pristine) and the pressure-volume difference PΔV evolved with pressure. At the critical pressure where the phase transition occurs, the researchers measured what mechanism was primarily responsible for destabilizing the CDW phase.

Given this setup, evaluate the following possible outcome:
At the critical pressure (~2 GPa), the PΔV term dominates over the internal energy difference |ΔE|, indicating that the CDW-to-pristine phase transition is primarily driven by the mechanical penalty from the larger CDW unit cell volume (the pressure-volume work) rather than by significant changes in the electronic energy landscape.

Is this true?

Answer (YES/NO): YES